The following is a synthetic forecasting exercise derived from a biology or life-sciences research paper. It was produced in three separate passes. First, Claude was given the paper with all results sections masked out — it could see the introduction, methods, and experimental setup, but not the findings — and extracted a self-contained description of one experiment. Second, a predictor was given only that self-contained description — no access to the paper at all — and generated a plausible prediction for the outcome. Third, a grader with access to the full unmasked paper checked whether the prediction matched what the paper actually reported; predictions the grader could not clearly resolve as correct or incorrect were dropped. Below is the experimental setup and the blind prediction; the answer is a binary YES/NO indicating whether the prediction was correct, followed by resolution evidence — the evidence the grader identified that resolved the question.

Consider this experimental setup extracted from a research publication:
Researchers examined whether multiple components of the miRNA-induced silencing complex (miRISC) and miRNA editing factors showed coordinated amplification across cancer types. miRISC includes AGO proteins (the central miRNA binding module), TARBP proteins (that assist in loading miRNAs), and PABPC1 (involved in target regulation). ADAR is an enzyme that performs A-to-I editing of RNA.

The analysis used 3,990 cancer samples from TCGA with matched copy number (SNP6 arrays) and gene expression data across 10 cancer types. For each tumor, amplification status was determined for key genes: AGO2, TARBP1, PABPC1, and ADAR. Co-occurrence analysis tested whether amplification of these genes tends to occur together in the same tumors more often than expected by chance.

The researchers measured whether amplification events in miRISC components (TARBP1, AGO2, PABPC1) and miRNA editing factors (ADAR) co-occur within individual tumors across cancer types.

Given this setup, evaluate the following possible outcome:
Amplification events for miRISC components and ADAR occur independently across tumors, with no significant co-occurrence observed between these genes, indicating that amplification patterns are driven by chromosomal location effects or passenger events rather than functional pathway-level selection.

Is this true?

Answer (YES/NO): NO